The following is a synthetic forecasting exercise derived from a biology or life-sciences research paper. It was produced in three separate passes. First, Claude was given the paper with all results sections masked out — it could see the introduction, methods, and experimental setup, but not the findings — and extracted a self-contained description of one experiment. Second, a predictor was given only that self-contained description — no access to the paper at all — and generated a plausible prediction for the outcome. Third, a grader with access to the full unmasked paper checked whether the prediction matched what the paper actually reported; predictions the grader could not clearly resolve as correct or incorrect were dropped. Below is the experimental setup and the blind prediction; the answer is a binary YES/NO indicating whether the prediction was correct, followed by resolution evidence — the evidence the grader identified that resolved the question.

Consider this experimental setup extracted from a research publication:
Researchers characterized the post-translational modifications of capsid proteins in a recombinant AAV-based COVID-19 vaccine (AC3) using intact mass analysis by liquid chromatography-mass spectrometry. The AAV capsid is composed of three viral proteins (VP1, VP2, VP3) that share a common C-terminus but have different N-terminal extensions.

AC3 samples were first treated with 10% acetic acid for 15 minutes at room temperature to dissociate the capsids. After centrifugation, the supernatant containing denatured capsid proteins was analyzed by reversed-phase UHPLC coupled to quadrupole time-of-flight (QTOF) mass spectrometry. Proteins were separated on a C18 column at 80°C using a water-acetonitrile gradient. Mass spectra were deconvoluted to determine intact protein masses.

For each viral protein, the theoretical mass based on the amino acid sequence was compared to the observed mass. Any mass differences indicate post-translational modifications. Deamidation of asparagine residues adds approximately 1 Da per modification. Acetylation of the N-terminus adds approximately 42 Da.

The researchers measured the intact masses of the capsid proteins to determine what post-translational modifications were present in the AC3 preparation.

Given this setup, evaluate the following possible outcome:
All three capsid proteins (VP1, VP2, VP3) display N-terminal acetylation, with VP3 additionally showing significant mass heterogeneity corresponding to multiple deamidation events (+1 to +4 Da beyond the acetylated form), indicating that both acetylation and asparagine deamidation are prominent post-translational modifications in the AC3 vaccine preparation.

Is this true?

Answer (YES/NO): NO